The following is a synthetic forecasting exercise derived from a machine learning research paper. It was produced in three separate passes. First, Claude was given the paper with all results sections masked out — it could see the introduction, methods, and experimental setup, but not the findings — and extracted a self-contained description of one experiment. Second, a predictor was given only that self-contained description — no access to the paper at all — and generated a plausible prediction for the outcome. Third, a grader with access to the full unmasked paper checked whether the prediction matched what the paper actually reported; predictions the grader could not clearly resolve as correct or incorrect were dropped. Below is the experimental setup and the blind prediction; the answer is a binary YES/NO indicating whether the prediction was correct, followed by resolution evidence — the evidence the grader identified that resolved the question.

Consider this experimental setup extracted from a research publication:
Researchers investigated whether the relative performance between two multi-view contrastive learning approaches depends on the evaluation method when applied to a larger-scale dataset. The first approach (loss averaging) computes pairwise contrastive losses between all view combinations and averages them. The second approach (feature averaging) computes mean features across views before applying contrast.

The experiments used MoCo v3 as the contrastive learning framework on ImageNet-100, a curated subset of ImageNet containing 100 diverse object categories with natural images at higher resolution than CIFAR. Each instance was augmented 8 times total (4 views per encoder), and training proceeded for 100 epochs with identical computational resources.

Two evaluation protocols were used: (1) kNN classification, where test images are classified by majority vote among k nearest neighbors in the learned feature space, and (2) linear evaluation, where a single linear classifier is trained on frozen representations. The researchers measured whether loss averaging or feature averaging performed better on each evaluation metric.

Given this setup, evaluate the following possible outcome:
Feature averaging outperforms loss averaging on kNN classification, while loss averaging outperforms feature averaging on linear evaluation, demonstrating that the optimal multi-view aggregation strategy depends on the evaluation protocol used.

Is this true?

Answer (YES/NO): YES